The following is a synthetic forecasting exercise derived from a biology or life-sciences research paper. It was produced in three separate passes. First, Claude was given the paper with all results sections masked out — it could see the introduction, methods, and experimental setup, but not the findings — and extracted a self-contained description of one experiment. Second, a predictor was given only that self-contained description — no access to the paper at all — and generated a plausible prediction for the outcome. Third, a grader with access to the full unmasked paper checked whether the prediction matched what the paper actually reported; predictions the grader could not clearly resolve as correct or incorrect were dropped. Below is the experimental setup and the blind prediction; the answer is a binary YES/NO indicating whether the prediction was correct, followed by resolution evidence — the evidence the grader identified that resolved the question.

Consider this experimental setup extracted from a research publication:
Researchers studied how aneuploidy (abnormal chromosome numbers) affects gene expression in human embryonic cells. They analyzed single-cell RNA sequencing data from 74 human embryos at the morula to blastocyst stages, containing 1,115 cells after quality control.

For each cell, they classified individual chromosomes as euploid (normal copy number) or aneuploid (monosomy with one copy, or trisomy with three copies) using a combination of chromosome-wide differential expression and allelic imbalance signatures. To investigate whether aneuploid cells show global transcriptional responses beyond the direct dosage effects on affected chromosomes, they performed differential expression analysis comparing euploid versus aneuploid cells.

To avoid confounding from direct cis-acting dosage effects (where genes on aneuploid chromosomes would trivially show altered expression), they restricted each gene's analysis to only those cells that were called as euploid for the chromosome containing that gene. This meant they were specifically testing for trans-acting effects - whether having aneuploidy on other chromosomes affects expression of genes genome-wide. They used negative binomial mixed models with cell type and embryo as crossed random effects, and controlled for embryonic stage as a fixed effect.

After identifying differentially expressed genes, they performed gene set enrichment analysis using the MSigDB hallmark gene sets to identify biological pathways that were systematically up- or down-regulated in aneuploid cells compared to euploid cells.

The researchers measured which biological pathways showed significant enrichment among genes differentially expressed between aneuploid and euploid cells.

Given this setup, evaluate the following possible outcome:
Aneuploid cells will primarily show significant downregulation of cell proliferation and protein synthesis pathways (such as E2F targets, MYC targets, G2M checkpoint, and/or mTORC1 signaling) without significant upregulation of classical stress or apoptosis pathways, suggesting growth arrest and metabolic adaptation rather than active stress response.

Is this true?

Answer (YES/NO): NO